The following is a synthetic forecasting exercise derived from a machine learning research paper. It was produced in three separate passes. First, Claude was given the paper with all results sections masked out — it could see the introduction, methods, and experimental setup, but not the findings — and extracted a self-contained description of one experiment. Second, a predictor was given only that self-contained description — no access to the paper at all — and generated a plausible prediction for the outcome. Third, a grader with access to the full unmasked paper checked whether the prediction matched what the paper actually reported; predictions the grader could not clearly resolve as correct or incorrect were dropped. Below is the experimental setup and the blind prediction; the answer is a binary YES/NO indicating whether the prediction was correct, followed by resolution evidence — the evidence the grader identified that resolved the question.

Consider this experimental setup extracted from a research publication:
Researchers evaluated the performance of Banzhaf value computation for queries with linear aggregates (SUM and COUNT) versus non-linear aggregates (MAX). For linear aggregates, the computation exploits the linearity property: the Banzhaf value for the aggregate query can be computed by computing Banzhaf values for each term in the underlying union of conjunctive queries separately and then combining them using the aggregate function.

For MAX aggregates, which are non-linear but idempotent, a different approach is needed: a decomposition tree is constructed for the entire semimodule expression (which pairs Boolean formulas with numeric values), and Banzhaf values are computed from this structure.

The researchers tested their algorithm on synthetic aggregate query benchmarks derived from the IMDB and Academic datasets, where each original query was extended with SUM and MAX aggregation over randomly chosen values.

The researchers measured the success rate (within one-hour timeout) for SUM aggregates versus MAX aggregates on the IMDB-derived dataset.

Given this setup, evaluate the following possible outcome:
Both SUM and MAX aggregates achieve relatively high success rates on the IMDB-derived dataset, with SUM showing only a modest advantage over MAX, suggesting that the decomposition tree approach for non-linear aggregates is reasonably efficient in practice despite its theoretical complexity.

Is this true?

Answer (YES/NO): NO